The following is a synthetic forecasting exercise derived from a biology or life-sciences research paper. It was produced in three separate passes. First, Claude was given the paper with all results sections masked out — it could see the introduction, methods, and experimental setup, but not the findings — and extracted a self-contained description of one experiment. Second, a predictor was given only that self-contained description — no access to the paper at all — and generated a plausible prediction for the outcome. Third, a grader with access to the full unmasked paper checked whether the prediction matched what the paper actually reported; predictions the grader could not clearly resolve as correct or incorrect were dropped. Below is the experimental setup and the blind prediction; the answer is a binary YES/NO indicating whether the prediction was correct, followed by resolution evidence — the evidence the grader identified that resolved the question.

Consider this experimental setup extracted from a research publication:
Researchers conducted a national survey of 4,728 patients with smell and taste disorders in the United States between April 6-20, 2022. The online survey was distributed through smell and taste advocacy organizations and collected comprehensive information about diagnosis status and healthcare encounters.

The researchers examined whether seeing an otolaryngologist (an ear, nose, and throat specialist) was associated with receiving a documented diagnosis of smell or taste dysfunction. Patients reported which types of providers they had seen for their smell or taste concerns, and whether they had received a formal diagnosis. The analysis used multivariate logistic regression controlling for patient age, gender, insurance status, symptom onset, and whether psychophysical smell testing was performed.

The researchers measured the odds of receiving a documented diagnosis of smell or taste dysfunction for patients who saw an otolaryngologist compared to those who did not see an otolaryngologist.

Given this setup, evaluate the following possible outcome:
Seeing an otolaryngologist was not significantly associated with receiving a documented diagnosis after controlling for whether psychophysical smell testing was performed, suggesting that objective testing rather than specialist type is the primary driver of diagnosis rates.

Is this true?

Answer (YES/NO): NO